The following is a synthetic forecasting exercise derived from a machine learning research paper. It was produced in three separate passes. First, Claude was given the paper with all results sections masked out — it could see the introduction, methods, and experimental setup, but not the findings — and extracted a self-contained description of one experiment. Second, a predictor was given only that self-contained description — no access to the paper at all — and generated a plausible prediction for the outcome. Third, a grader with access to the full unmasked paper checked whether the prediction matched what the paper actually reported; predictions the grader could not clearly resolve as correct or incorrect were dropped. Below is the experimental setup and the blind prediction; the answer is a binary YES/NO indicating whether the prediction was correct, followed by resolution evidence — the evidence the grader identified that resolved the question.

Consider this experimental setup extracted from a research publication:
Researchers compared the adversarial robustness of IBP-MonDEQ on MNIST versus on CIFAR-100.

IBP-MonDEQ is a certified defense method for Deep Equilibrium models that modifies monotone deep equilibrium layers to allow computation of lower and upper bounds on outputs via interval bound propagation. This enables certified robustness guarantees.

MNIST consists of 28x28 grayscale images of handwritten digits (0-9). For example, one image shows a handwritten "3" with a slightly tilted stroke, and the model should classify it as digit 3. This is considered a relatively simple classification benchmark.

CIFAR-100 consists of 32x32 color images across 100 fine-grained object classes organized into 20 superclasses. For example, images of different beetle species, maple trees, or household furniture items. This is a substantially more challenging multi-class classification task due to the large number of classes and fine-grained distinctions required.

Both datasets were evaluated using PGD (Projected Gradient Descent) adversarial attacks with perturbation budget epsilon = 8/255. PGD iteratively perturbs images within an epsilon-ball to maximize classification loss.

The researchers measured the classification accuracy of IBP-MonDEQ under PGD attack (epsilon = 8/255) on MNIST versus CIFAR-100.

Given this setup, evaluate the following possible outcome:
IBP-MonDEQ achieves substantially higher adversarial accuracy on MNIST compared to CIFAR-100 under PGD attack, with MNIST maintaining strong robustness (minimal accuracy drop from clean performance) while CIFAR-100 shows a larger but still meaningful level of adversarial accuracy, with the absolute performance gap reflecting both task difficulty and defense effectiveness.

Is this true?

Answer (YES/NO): NO